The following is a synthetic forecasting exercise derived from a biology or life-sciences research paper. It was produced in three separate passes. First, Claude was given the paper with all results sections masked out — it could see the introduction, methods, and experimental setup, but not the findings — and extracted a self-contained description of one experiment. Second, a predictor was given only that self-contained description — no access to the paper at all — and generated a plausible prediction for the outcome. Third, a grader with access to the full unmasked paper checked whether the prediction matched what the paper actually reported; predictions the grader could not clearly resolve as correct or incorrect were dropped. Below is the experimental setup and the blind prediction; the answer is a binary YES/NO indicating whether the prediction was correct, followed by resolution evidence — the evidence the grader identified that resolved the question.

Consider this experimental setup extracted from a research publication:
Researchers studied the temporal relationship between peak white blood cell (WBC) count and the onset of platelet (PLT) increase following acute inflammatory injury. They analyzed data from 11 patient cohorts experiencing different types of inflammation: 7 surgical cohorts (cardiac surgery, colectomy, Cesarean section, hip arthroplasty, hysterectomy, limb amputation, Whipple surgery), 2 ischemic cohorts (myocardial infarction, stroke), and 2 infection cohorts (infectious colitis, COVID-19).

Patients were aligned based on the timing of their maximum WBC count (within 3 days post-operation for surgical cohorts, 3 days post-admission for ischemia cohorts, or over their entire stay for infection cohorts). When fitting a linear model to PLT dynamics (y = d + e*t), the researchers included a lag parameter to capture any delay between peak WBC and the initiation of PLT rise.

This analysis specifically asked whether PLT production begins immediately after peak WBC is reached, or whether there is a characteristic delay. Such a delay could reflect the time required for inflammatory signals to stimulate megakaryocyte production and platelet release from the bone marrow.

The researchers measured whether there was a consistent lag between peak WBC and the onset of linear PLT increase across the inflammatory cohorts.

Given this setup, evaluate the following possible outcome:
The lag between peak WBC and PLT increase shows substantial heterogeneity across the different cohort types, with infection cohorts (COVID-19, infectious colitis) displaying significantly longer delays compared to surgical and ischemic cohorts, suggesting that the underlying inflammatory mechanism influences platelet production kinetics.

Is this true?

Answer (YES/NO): NO